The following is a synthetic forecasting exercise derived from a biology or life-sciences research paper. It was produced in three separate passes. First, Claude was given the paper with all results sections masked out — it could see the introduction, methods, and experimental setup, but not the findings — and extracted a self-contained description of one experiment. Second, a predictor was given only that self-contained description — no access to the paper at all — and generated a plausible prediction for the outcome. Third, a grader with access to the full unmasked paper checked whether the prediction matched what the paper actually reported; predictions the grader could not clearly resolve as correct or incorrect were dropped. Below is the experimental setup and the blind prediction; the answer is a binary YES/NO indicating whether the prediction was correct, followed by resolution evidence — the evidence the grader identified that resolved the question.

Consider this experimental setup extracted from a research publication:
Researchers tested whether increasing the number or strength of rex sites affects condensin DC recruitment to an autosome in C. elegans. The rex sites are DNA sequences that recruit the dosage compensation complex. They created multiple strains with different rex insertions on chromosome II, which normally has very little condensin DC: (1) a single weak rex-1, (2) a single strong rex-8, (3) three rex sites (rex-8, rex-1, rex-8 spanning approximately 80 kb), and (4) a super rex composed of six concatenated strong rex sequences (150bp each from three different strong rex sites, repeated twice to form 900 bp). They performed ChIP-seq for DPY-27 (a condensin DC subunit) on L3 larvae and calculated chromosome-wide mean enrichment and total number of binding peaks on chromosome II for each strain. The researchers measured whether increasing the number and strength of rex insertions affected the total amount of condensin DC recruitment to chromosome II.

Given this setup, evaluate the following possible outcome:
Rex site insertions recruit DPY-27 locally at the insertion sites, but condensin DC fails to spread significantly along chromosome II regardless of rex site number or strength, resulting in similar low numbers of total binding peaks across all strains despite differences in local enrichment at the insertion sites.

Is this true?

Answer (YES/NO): NO